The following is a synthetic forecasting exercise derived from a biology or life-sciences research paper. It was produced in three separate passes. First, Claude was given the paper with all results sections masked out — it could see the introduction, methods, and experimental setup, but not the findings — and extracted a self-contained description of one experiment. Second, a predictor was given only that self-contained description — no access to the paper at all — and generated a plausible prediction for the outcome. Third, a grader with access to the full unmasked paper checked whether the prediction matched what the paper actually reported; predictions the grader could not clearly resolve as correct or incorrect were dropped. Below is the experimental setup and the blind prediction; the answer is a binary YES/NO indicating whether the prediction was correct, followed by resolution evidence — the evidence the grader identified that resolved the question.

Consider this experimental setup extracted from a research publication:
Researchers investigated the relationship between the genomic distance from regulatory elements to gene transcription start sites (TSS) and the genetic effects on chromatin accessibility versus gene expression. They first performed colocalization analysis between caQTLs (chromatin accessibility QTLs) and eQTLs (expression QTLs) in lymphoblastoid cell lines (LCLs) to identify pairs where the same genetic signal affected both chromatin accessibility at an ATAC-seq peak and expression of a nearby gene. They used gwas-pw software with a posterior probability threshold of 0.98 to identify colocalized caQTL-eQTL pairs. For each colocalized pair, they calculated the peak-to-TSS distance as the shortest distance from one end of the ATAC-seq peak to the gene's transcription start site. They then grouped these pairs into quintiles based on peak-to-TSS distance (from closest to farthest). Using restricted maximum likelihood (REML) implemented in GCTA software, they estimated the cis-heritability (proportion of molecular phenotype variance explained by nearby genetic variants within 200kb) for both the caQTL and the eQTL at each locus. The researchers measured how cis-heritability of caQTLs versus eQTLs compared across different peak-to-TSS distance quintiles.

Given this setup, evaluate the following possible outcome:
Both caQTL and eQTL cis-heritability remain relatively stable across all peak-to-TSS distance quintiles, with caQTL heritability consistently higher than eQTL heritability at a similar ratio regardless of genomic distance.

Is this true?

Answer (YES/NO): NO